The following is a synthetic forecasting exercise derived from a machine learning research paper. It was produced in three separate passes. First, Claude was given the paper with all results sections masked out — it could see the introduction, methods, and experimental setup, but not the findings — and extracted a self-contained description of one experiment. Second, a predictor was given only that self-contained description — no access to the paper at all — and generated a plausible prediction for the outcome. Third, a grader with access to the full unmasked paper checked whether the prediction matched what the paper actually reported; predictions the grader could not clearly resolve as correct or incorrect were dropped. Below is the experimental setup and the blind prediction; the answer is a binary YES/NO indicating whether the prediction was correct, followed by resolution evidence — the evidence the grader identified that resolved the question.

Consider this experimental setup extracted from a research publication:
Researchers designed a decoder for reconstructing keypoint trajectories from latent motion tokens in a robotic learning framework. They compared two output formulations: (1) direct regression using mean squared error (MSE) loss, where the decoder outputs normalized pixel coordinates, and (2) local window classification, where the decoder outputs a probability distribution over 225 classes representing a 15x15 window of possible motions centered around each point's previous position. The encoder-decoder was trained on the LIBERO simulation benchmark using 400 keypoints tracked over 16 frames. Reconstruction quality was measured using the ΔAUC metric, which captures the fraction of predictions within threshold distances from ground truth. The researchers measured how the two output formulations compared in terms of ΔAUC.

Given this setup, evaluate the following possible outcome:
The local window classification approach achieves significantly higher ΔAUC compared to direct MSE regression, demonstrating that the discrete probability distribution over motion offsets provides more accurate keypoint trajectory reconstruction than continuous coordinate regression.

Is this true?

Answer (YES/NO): YES